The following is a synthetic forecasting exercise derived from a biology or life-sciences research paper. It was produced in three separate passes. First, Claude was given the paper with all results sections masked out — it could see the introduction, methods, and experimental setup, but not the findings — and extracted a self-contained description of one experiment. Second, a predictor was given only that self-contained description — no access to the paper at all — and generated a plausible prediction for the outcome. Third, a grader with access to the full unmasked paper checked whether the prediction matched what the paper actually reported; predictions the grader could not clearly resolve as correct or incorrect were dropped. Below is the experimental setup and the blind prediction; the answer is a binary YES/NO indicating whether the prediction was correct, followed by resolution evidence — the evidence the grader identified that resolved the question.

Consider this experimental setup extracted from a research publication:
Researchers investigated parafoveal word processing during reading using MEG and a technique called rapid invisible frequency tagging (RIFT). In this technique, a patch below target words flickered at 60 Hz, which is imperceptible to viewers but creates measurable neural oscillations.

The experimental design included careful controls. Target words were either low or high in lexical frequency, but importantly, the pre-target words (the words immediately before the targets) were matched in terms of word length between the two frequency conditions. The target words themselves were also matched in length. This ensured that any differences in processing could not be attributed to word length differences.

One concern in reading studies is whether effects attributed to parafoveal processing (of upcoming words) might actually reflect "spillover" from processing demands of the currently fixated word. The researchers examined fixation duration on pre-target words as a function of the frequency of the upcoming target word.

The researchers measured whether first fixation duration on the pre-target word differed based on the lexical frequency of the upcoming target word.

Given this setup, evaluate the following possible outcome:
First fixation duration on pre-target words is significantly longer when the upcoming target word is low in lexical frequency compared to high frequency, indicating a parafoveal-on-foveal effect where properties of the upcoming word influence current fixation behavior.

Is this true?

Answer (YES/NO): NO